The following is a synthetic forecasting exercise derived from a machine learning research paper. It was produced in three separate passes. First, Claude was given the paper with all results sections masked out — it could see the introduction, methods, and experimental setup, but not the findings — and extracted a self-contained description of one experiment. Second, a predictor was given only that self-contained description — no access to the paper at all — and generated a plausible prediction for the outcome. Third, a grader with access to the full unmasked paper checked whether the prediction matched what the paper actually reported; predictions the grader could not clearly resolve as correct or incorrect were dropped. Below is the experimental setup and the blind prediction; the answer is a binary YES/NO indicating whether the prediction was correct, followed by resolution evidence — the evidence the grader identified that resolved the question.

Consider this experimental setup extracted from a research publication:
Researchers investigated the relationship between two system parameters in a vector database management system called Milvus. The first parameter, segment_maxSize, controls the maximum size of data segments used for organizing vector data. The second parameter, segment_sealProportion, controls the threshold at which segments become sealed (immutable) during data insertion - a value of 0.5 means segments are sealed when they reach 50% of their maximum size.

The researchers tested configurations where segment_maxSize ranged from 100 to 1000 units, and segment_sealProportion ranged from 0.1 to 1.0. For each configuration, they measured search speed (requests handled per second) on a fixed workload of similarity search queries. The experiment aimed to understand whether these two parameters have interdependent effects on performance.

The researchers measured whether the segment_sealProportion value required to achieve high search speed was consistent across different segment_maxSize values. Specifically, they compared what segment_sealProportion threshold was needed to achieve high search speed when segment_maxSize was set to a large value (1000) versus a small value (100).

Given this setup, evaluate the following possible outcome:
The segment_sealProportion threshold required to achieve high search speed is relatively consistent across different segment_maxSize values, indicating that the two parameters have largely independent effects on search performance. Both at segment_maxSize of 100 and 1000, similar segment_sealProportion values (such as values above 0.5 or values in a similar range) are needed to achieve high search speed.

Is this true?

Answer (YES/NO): NO